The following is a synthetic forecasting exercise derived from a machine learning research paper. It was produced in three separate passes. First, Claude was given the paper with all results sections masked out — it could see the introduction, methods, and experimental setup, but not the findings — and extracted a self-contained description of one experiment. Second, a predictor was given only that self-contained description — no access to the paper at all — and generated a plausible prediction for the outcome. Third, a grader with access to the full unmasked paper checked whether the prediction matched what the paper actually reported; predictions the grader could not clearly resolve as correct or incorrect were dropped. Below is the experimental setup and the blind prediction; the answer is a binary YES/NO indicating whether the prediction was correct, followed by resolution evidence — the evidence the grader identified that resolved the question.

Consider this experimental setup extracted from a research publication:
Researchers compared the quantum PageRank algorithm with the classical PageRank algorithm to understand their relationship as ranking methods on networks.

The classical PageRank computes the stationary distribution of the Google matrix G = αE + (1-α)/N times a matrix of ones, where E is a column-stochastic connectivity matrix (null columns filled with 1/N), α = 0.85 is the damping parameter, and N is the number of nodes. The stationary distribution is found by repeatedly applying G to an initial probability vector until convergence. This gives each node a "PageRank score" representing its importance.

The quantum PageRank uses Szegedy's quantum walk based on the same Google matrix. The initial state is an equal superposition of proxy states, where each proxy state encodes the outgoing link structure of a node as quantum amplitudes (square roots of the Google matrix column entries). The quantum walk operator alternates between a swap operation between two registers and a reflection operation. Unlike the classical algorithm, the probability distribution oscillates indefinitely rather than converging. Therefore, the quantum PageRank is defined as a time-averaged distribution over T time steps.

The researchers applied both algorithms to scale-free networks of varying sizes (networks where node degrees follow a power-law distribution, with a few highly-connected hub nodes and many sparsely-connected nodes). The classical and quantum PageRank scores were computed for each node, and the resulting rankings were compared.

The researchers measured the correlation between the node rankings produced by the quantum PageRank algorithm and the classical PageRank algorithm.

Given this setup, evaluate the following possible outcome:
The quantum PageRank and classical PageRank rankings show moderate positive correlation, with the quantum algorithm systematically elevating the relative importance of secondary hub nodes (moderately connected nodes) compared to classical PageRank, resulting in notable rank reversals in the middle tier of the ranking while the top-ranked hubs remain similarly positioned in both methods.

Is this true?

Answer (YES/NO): NO